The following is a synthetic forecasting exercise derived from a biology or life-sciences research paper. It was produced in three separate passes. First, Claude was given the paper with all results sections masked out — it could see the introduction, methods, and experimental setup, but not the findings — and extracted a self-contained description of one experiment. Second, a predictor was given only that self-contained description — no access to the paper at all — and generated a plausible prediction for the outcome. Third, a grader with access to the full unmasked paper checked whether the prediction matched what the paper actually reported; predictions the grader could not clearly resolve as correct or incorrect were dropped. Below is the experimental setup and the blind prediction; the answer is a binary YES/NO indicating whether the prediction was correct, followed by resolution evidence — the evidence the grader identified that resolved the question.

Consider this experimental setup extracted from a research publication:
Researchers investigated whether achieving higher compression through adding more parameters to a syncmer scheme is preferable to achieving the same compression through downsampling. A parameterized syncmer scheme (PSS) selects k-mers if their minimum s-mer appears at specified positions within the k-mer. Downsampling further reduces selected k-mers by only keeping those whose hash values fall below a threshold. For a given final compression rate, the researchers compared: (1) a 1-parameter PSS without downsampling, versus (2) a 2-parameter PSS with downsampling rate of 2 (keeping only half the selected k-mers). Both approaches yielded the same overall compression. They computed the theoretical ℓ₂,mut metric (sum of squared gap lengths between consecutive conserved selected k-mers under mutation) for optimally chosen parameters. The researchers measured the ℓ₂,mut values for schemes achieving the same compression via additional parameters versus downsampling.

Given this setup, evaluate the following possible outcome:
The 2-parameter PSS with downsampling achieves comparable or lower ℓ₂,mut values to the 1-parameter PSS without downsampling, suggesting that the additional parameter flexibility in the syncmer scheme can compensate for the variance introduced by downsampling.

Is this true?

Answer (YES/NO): NO